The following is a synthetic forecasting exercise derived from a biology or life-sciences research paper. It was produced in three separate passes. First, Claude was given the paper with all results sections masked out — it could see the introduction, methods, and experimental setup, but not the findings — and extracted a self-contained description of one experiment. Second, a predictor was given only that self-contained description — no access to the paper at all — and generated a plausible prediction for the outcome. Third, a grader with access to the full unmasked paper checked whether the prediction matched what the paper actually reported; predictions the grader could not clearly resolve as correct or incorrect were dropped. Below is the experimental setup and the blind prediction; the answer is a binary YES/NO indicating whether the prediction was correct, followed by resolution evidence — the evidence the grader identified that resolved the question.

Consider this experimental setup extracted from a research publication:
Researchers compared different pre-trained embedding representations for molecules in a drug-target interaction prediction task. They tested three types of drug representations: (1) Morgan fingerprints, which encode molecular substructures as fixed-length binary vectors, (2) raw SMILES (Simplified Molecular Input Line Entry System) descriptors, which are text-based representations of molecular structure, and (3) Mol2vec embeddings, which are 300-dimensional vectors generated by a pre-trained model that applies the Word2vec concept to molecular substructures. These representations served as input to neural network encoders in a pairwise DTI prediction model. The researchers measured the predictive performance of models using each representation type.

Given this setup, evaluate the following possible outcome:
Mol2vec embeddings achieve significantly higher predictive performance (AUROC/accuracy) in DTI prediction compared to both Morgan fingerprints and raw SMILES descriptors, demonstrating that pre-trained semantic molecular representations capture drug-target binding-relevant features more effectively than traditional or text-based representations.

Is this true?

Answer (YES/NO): YES